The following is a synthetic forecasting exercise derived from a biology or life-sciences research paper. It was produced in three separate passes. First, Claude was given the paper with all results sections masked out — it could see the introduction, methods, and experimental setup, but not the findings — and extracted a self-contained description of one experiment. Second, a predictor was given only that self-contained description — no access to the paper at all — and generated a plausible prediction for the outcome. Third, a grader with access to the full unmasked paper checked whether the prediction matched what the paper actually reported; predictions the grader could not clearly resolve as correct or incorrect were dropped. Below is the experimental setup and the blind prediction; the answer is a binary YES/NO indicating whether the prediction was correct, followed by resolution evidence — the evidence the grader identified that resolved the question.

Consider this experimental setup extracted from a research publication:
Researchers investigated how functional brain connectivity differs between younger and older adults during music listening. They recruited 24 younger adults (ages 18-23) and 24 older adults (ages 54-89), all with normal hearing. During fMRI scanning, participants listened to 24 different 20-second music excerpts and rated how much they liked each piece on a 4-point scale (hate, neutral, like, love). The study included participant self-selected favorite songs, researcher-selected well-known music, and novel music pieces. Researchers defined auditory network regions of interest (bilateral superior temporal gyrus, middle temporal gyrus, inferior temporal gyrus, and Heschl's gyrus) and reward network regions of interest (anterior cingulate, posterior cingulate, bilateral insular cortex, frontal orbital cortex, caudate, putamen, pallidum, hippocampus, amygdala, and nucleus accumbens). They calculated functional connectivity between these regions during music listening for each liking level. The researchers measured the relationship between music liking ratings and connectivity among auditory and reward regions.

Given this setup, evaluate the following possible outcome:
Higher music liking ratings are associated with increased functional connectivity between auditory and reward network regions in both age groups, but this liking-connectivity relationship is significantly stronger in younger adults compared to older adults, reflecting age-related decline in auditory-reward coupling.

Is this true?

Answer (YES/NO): NO